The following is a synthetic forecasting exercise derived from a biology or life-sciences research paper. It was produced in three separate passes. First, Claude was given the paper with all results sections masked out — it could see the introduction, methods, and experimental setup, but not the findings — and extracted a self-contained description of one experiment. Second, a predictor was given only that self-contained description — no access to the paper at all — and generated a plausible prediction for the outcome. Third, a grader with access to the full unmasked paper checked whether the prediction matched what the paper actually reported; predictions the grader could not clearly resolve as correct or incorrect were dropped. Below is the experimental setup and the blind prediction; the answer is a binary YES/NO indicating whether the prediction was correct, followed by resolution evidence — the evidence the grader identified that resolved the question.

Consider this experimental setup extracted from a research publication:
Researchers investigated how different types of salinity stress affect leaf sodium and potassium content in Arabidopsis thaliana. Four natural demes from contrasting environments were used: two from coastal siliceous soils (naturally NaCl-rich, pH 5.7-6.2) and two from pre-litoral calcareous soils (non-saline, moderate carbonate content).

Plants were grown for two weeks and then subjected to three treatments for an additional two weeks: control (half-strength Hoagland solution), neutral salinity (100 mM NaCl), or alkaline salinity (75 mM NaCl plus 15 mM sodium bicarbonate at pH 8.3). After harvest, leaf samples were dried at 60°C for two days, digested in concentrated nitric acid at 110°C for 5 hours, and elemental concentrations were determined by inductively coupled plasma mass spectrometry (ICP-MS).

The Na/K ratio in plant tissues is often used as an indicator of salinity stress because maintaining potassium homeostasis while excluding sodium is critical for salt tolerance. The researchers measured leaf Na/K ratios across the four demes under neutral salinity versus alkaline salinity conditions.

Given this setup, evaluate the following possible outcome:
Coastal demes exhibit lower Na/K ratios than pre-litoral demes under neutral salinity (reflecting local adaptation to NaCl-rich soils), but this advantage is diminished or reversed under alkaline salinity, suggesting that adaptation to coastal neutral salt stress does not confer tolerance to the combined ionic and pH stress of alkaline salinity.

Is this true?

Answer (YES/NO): YES